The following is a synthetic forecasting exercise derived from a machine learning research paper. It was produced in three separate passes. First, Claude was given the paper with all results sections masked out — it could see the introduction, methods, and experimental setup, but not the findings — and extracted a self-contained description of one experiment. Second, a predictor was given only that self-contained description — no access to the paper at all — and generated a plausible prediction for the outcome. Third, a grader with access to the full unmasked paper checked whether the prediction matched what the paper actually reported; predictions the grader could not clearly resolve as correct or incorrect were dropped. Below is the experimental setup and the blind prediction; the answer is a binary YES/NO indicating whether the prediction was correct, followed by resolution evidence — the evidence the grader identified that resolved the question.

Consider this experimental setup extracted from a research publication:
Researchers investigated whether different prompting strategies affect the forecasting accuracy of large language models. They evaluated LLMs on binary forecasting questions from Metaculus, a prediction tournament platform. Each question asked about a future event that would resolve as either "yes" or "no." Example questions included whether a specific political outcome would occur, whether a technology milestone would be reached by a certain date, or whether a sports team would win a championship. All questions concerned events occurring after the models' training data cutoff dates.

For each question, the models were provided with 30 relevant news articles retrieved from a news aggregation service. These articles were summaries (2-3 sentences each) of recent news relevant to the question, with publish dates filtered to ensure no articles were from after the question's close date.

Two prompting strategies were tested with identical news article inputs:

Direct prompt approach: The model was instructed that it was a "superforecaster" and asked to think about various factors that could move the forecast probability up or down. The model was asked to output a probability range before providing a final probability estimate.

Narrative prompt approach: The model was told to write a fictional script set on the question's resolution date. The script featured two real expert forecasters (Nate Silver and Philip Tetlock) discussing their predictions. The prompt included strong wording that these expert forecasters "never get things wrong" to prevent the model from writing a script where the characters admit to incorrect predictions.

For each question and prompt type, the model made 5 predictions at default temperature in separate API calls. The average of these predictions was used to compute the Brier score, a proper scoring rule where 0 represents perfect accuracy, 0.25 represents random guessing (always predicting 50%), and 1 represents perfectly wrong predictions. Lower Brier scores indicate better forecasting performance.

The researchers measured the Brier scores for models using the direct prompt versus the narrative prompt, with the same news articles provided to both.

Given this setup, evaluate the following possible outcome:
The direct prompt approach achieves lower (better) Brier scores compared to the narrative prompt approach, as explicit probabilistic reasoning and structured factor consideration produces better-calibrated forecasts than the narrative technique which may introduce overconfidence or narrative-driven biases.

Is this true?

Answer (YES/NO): YES